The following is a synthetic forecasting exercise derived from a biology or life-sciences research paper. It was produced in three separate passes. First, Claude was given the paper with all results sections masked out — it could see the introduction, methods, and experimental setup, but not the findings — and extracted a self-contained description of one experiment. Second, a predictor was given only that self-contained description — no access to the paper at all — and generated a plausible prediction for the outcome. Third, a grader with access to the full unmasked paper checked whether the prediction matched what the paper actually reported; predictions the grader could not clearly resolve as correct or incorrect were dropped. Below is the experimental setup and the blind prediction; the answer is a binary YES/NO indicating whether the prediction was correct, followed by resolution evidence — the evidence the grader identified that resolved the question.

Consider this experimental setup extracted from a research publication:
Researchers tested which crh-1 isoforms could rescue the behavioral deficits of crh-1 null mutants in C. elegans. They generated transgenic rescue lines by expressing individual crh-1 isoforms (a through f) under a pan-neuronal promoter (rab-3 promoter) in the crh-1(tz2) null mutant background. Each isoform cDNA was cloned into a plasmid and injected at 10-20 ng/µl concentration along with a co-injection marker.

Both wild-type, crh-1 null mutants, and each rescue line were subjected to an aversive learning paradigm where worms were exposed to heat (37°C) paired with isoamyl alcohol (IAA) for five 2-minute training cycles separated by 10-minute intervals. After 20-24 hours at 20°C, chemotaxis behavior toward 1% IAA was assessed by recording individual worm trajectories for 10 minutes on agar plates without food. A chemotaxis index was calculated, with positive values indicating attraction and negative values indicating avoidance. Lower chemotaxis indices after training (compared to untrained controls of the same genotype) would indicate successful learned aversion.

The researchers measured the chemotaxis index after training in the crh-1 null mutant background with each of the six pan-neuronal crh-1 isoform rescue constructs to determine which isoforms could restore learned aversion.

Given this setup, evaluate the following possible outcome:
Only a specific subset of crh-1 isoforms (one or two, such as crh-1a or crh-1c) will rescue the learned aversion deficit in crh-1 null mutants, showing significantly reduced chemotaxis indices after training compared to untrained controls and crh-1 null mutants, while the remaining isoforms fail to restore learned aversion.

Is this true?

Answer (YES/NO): YES